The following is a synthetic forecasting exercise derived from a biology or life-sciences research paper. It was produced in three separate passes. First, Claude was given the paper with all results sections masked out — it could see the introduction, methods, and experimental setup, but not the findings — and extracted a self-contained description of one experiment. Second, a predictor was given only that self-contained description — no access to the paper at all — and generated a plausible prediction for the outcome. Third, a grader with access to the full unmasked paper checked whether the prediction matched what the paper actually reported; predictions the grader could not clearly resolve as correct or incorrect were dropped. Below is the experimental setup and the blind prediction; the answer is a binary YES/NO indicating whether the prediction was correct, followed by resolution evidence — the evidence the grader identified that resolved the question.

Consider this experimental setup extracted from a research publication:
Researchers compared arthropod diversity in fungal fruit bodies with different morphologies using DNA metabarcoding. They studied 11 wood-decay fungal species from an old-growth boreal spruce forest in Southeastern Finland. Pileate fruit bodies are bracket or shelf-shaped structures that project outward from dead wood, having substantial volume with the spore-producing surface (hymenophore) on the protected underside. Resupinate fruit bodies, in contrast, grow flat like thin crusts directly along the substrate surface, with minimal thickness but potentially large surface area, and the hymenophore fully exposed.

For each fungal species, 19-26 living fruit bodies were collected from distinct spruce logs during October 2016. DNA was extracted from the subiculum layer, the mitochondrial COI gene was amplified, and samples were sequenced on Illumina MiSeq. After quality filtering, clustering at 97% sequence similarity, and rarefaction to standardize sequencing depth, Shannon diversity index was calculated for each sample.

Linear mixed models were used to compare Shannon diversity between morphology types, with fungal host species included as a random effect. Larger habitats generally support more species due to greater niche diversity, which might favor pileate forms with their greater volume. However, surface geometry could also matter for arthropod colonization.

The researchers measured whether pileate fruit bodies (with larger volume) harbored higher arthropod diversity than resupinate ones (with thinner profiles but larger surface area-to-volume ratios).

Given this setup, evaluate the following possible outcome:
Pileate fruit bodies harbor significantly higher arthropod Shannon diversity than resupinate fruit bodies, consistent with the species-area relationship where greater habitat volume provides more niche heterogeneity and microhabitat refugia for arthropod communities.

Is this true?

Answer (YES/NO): NO